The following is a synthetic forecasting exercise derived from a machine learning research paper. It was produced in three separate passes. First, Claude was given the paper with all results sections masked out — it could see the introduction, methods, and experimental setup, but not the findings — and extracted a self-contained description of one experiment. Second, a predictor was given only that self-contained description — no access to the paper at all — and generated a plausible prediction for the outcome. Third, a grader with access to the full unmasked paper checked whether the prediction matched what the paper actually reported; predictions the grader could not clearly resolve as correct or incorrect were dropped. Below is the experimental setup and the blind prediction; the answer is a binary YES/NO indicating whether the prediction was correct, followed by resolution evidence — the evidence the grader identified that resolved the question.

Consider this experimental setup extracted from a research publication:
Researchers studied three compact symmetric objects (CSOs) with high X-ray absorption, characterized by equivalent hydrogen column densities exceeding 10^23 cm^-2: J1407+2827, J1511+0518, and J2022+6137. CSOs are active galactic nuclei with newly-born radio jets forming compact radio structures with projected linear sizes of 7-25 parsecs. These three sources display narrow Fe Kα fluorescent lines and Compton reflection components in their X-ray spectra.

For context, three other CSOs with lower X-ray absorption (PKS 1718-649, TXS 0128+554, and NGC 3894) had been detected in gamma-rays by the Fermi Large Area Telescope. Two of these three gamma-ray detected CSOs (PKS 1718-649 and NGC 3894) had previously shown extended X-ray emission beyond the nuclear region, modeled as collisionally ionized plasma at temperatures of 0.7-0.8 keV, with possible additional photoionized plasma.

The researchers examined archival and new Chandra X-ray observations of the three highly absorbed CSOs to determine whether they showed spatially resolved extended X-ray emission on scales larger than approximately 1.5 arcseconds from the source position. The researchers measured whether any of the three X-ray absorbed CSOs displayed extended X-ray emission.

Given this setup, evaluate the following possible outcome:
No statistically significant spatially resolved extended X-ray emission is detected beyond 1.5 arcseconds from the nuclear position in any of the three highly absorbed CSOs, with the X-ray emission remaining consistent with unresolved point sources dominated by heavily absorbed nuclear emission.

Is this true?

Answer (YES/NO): YES